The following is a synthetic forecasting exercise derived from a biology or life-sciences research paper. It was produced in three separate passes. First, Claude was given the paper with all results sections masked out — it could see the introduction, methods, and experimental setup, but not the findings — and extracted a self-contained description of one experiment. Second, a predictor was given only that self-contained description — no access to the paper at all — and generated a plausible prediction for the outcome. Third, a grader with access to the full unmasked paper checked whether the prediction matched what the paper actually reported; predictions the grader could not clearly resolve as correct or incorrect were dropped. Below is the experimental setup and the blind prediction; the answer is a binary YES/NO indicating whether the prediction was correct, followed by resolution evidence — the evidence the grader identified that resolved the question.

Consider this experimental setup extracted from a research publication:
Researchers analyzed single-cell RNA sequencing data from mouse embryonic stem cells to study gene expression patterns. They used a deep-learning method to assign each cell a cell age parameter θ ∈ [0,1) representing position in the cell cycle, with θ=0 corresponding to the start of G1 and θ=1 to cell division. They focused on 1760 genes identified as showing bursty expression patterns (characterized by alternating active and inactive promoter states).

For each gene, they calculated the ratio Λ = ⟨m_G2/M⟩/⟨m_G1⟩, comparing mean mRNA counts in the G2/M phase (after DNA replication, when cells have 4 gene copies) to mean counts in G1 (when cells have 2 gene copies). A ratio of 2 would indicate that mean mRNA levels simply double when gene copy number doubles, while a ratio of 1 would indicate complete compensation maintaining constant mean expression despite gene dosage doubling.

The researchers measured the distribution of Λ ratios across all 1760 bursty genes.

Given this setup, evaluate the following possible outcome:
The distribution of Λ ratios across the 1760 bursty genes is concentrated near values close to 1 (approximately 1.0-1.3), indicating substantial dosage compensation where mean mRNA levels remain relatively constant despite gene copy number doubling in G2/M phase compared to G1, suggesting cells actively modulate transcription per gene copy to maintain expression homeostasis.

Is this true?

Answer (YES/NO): NO